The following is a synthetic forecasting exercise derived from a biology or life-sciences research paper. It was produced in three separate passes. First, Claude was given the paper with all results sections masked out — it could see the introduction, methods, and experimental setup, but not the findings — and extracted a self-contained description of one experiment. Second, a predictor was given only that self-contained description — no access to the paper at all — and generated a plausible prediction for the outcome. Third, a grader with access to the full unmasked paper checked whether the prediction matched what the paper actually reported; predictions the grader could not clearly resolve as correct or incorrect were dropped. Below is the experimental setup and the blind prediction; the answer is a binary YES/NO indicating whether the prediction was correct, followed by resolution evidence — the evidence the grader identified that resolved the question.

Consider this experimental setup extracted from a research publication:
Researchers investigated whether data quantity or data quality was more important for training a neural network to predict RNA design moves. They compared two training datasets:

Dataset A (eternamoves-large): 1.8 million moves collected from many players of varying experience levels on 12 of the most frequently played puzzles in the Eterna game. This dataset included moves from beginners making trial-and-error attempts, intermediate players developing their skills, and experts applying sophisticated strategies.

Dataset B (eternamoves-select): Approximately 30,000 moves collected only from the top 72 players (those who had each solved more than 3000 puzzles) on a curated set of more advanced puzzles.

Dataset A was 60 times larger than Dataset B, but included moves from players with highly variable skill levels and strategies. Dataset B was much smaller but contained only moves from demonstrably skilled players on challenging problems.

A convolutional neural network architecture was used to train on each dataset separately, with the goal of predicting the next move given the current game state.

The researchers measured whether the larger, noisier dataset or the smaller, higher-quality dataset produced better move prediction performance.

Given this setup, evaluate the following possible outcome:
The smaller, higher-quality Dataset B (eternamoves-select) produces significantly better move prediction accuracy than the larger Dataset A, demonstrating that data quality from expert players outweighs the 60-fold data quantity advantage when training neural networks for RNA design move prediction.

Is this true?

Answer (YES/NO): YES